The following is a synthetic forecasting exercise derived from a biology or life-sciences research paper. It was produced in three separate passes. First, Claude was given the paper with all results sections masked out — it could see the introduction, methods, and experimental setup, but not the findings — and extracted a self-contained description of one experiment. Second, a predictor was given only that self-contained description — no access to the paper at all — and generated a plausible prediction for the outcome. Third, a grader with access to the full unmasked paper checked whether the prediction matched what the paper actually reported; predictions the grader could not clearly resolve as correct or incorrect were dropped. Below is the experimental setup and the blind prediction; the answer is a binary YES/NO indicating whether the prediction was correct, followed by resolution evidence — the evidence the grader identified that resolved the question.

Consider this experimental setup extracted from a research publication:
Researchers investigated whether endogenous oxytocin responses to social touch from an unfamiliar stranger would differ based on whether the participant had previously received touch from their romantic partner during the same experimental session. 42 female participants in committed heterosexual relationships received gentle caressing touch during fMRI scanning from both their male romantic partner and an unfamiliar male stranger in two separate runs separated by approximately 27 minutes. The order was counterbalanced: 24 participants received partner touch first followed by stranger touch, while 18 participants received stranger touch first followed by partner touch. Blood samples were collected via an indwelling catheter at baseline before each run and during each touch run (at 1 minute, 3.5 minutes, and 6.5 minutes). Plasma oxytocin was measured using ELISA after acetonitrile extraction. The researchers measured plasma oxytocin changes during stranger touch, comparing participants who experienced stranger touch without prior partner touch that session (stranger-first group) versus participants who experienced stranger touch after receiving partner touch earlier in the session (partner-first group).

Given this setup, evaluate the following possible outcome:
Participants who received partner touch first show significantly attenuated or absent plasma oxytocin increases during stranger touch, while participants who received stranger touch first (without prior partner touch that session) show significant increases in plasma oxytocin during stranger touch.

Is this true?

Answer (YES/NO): NO